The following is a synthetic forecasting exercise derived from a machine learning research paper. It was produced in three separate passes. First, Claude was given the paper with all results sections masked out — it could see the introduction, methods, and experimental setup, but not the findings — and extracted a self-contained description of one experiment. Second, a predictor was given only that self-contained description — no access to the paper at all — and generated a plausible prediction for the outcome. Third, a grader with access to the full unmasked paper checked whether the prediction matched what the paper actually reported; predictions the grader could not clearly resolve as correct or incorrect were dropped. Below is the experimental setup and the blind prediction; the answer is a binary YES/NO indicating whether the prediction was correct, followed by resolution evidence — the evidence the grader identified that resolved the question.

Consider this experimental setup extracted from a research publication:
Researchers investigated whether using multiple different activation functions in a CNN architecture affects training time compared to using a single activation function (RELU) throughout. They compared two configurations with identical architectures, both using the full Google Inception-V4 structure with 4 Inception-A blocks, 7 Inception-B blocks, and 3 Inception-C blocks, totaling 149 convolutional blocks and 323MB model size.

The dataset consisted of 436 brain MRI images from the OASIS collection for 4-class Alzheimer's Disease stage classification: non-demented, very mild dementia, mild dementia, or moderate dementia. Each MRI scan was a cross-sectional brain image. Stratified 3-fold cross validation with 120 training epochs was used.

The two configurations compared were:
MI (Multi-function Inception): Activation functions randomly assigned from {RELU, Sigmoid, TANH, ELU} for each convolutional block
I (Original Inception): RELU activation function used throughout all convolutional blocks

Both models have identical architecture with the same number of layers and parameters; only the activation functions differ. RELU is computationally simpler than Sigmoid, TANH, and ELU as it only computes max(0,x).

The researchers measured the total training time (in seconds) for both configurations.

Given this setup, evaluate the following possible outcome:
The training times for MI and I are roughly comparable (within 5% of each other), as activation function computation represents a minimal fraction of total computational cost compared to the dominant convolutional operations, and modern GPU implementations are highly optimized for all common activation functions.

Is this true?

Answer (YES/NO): NO